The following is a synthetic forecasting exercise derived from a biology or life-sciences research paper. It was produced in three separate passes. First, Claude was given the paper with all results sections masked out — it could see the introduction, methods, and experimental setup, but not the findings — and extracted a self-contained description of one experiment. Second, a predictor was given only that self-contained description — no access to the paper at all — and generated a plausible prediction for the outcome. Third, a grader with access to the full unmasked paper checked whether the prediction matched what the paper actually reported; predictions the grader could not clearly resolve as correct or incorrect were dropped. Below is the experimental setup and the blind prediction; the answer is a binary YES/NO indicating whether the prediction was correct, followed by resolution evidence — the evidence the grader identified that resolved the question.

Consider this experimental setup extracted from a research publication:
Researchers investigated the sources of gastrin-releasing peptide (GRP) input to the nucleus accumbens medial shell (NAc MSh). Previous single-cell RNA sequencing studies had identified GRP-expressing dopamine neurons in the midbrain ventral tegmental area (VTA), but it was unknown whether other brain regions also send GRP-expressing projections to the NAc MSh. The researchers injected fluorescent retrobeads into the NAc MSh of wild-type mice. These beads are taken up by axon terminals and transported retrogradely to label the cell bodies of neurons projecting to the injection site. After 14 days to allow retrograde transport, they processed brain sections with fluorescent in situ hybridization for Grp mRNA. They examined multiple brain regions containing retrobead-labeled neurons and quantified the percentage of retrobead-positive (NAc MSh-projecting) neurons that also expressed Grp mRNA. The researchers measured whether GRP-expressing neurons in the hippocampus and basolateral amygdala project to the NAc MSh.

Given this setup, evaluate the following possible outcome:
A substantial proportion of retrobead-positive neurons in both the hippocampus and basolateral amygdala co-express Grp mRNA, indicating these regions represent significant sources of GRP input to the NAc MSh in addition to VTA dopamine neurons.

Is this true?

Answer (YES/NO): YES